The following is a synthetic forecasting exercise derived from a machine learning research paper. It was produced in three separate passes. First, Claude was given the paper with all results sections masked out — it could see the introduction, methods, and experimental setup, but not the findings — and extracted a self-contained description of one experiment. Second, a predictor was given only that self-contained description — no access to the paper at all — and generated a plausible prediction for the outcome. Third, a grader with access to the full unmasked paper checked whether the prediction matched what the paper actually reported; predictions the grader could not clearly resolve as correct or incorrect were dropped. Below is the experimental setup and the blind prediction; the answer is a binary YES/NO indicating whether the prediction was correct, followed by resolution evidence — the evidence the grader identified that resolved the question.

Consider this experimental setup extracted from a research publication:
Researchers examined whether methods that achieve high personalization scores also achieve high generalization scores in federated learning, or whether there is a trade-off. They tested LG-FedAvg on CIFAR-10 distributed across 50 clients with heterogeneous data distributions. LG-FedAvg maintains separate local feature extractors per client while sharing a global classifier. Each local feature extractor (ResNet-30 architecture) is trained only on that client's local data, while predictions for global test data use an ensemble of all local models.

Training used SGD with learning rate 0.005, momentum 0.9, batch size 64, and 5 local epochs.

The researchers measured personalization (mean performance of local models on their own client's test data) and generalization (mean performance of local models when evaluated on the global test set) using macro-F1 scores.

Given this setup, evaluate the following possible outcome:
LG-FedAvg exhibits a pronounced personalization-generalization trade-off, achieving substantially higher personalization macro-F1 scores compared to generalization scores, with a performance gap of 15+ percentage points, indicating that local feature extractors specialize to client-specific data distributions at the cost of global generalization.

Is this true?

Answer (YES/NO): YES